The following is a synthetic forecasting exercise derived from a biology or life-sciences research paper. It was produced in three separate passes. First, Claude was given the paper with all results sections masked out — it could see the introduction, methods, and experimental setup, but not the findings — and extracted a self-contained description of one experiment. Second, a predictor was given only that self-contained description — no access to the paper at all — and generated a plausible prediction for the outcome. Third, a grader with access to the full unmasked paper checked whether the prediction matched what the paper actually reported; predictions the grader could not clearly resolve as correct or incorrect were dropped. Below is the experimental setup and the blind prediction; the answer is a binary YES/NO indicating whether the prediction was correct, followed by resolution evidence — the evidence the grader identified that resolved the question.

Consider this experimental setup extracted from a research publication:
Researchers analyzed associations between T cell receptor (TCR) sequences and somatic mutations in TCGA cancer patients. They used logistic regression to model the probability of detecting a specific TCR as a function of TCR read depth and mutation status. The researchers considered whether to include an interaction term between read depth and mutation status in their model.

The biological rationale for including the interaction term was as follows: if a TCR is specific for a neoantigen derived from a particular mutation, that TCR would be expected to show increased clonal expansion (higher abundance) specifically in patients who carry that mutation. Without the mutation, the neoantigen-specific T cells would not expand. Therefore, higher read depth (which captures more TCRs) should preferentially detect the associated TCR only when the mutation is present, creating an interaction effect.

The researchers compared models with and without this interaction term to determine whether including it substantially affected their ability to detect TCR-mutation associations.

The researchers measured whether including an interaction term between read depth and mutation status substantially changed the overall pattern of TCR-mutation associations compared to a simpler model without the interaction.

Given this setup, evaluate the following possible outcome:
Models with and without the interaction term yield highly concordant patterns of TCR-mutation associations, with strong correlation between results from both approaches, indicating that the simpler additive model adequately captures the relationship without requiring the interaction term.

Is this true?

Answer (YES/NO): YES